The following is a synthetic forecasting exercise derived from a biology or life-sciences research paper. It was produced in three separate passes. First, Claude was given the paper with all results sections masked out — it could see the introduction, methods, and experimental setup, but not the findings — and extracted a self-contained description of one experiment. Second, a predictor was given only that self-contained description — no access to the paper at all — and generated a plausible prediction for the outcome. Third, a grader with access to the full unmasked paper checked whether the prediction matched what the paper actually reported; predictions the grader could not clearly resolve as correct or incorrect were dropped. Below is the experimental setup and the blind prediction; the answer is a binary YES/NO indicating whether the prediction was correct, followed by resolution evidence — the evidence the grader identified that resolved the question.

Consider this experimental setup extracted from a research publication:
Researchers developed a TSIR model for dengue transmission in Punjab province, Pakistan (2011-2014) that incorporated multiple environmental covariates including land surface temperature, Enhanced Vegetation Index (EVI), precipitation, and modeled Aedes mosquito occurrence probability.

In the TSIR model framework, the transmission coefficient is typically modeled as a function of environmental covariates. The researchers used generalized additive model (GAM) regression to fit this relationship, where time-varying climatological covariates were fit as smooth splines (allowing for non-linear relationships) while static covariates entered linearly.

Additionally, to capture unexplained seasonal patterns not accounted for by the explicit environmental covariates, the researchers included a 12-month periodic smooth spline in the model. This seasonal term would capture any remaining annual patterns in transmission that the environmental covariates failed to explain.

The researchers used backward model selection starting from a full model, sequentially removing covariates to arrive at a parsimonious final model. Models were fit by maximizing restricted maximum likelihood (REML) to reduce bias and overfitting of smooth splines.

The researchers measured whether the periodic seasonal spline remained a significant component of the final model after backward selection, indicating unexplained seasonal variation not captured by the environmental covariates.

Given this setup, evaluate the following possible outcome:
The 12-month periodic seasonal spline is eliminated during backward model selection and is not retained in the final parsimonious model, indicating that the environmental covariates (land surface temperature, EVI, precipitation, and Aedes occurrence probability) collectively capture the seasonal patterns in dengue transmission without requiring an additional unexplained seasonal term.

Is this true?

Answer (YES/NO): NO